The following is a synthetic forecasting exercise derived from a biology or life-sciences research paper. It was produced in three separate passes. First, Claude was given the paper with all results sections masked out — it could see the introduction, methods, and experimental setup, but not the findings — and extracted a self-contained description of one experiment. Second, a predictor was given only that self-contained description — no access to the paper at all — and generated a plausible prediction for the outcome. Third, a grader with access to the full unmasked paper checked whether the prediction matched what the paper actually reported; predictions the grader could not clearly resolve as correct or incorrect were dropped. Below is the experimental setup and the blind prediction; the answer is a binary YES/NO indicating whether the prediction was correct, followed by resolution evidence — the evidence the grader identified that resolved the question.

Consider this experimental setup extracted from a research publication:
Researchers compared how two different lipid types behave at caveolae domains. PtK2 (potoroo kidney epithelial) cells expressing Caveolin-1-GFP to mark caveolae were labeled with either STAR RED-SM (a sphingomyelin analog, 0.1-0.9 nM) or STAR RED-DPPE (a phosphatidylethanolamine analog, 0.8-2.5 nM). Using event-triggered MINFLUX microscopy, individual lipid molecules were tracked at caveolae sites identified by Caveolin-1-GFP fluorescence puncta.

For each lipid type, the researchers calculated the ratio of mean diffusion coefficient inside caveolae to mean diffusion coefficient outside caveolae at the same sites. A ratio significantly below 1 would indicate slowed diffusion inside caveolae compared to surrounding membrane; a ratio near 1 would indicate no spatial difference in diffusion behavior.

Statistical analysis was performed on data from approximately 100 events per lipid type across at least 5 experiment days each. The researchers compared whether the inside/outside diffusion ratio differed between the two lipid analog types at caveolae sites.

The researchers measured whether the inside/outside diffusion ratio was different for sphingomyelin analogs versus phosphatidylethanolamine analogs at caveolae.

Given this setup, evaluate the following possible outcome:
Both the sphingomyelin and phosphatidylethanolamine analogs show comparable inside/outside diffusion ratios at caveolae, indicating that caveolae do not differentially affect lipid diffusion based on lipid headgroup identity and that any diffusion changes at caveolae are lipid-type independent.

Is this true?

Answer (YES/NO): NO